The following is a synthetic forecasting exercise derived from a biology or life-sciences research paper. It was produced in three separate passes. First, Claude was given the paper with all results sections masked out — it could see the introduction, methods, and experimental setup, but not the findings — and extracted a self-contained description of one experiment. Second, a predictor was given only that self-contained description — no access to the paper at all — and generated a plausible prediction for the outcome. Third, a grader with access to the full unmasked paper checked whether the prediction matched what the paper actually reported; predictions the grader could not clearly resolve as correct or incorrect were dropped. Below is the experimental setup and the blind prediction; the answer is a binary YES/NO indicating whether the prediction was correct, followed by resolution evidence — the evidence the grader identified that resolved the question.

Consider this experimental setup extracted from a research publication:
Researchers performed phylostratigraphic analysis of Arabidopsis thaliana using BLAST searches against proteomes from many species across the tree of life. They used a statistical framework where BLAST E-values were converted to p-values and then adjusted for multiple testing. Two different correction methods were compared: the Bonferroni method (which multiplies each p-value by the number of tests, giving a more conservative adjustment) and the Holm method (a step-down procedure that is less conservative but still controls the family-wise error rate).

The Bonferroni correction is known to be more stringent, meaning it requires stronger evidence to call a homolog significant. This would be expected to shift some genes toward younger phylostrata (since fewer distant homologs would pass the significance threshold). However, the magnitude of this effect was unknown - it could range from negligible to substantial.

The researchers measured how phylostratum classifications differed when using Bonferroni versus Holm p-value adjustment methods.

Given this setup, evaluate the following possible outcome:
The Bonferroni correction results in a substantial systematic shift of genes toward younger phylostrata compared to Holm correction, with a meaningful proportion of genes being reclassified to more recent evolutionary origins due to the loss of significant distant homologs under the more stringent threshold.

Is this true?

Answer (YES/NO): NO